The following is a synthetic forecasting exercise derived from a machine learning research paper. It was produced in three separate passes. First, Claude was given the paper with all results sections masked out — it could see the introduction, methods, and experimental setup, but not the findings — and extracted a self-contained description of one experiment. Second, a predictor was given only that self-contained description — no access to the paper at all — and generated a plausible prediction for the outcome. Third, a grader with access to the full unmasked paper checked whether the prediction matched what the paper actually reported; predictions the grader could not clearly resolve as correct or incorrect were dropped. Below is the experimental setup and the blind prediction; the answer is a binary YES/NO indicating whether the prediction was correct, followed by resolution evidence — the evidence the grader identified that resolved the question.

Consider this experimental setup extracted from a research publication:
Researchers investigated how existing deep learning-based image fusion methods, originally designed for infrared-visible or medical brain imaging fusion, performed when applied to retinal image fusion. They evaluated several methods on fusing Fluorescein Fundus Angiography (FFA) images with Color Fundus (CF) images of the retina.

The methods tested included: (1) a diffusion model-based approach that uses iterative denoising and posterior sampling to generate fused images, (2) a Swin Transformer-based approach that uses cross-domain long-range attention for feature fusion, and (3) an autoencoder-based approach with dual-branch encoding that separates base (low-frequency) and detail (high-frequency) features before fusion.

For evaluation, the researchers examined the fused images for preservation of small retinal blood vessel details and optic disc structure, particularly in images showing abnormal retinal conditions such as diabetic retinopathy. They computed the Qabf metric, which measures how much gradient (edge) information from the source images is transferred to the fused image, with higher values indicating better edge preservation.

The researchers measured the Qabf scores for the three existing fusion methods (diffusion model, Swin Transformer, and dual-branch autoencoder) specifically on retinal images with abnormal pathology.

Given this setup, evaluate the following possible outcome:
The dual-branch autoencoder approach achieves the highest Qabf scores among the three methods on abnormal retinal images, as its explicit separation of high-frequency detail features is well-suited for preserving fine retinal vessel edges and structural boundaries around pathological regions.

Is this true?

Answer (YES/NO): NO